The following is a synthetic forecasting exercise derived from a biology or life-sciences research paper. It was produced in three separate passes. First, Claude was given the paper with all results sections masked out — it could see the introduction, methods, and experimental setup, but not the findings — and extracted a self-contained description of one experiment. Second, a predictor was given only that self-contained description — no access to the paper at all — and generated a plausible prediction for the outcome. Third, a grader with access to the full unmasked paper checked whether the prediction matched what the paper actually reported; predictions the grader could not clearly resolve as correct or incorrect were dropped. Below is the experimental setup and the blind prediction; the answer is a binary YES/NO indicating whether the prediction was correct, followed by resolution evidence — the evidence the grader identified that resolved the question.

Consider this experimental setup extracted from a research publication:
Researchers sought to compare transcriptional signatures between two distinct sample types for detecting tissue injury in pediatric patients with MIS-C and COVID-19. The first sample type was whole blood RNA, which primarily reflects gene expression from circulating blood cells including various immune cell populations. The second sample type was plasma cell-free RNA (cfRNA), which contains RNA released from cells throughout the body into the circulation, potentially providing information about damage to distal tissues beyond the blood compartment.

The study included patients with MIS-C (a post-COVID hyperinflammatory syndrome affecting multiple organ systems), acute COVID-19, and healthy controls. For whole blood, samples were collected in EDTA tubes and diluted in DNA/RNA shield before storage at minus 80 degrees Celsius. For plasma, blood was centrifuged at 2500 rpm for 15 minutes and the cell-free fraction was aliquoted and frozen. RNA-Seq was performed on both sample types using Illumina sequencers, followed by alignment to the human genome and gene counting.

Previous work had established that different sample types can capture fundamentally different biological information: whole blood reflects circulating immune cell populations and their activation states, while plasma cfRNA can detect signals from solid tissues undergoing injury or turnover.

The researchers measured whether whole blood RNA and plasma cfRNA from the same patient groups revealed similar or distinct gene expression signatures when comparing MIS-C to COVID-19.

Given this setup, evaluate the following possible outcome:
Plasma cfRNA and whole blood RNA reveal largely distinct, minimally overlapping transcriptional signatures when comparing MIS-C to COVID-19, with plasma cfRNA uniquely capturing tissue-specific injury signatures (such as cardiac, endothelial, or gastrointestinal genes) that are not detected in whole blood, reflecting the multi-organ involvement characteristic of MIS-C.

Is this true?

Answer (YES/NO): YES